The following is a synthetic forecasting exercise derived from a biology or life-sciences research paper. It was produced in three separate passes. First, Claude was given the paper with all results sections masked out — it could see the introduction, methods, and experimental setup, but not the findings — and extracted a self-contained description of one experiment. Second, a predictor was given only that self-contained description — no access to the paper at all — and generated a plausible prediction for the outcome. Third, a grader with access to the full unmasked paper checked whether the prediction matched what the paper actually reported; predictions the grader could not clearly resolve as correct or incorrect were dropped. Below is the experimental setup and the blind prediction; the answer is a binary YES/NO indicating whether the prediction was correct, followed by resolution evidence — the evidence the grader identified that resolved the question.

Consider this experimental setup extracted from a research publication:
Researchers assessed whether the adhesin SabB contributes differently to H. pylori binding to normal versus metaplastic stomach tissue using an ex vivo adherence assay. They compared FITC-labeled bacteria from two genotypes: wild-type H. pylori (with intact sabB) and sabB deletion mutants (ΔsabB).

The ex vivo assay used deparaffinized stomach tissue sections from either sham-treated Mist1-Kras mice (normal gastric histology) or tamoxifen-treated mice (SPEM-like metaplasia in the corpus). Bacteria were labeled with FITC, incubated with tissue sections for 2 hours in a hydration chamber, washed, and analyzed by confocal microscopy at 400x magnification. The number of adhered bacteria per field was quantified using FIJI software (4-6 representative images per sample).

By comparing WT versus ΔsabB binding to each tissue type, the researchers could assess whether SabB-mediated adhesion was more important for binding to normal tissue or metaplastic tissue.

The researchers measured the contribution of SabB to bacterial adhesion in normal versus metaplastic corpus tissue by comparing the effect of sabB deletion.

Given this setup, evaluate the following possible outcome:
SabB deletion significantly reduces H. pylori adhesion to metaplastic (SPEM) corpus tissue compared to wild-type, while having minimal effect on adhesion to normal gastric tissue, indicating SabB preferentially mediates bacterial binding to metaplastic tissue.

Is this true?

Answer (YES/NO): NO